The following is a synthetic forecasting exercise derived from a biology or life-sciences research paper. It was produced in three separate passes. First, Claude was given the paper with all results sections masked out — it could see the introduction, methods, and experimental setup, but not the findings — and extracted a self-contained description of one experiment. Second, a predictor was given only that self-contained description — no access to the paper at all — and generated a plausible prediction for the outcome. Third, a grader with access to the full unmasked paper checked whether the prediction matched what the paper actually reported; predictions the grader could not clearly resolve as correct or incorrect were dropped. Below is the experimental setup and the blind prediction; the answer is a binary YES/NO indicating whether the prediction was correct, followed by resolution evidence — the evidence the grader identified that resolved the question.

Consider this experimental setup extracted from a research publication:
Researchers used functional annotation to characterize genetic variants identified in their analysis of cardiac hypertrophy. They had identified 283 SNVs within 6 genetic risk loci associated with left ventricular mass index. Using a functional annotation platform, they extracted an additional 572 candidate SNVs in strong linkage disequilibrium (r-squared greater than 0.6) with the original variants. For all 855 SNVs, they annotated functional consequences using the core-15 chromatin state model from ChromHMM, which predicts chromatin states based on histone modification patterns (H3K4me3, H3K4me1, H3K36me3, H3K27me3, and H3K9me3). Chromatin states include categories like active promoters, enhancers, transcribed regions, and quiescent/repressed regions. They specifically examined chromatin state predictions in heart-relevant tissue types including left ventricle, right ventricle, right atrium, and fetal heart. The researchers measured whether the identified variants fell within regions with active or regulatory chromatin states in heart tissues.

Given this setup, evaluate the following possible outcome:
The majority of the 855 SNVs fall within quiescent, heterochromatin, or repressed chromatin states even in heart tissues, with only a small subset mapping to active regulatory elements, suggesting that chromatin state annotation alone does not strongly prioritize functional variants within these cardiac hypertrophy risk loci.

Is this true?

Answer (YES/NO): NO